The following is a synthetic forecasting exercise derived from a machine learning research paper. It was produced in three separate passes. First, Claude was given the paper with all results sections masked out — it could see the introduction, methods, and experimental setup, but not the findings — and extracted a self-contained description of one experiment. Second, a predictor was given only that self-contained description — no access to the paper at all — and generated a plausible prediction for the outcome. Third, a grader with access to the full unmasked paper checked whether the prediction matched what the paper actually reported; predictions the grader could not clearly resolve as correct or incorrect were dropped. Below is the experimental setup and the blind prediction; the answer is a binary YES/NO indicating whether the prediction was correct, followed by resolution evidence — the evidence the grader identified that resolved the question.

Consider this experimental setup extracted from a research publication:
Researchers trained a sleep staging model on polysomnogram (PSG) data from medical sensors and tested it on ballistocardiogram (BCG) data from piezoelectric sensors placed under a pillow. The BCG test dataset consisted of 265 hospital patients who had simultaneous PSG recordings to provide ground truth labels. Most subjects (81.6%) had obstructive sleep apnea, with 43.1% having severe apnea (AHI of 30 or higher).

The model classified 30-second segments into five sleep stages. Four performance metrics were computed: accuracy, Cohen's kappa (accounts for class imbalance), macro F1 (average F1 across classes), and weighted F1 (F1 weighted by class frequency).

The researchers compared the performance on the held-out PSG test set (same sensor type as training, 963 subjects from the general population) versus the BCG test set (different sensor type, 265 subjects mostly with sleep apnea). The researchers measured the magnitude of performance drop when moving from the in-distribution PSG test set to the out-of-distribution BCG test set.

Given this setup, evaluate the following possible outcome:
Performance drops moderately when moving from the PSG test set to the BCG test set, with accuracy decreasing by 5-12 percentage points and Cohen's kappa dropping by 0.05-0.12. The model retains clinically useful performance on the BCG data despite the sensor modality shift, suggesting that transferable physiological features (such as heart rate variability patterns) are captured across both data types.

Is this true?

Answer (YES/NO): NO